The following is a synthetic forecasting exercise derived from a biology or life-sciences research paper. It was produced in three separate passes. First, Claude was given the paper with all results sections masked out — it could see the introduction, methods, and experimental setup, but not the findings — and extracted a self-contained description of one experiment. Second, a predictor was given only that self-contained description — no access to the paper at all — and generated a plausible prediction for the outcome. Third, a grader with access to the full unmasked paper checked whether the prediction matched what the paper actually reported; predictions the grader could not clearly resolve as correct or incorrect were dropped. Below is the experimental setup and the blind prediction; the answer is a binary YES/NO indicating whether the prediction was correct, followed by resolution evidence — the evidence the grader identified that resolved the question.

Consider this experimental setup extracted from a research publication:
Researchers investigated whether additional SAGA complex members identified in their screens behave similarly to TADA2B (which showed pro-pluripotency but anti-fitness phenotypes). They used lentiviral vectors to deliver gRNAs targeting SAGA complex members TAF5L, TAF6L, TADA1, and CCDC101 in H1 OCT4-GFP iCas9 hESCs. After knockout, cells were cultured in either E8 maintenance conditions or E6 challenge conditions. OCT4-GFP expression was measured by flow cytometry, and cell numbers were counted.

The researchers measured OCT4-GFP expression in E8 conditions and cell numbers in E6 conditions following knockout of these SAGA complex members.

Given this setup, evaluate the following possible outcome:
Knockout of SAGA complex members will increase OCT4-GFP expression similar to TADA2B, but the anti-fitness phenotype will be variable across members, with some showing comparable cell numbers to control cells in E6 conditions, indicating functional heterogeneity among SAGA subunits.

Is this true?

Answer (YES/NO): NO